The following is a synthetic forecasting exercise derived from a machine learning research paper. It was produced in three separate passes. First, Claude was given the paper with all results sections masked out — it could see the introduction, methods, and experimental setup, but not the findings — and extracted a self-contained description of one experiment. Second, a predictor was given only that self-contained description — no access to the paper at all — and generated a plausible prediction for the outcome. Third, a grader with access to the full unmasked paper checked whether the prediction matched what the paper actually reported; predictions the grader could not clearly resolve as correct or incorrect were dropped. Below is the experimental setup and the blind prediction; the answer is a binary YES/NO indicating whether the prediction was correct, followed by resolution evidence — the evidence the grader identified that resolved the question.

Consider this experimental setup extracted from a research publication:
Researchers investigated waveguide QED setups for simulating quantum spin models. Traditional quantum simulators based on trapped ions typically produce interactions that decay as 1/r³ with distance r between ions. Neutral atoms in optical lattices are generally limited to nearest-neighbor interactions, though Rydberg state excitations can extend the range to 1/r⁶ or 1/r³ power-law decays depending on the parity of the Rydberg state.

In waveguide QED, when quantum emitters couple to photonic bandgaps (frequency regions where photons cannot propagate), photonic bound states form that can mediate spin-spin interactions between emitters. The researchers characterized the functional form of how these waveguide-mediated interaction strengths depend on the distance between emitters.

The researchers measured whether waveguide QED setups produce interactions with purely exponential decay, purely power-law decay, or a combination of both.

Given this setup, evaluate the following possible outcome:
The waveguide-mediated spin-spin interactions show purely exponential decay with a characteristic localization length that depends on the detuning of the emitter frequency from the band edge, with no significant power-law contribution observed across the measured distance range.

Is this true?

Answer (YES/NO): YES